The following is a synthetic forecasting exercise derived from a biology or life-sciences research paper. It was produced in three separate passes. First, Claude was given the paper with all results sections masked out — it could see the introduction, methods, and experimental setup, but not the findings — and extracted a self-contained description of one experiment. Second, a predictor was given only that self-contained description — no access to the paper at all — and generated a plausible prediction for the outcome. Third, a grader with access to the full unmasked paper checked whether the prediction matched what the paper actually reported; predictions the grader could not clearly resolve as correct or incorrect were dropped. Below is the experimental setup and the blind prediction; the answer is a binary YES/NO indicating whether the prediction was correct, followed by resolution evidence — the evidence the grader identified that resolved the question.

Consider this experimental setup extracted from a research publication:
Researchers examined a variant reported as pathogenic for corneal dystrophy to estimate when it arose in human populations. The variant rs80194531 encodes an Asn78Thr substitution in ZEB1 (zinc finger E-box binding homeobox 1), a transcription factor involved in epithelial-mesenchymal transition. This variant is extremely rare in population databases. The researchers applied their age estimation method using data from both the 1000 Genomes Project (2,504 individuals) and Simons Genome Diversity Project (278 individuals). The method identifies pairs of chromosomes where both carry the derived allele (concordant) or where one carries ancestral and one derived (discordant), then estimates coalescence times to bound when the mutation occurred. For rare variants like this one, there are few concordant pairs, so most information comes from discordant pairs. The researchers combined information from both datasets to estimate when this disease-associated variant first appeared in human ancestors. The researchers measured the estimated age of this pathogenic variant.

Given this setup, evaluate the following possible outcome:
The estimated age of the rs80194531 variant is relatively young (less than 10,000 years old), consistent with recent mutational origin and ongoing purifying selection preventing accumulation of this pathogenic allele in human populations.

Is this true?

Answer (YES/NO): NO